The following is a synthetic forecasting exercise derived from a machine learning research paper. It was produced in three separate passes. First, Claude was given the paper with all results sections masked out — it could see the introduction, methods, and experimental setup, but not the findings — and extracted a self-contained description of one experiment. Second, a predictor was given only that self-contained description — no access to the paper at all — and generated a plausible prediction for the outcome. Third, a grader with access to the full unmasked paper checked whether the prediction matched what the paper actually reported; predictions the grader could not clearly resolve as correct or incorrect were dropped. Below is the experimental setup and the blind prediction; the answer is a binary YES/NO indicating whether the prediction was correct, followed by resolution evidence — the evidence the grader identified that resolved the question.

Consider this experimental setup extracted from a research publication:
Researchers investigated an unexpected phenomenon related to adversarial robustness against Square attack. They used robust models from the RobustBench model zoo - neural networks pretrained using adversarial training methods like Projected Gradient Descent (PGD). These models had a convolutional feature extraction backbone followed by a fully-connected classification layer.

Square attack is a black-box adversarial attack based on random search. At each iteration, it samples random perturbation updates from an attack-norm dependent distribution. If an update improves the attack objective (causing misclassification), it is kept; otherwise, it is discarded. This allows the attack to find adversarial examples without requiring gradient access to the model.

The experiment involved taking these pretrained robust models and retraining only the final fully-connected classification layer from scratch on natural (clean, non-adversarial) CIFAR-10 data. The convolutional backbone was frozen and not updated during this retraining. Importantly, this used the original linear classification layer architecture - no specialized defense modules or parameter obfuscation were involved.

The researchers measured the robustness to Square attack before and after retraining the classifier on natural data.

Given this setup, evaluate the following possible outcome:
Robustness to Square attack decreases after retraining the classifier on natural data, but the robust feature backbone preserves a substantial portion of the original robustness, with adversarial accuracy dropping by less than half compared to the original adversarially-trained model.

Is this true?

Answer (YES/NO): NO